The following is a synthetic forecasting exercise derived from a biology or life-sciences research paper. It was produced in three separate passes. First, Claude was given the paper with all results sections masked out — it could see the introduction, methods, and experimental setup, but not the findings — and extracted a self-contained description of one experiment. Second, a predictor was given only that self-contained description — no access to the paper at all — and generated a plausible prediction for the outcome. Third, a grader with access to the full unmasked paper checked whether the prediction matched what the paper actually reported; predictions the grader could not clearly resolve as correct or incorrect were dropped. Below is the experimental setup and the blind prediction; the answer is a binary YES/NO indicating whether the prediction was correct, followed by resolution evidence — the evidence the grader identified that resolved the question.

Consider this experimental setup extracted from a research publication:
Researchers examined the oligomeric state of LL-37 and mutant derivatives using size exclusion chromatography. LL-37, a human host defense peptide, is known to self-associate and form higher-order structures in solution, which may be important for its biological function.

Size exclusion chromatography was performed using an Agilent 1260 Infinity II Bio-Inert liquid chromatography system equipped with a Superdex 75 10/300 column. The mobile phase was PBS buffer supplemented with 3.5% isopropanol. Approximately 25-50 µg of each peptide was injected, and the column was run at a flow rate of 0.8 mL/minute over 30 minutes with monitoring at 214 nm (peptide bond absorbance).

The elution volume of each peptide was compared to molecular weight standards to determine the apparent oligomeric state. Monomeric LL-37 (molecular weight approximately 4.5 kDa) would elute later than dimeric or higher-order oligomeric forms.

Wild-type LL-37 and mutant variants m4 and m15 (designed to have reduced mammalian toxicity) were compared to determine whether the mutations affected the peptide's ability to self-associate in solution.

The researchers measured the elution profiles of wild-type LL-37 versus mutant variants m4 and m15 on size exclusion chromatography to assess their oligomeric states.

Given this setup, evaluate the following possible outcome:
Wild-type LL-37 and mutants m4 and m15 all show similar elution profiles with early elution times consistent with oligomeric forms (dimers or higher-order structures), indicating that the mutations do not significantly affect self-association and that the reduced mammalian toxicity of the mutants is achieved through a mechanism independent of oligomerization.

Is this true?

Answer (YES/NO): NO